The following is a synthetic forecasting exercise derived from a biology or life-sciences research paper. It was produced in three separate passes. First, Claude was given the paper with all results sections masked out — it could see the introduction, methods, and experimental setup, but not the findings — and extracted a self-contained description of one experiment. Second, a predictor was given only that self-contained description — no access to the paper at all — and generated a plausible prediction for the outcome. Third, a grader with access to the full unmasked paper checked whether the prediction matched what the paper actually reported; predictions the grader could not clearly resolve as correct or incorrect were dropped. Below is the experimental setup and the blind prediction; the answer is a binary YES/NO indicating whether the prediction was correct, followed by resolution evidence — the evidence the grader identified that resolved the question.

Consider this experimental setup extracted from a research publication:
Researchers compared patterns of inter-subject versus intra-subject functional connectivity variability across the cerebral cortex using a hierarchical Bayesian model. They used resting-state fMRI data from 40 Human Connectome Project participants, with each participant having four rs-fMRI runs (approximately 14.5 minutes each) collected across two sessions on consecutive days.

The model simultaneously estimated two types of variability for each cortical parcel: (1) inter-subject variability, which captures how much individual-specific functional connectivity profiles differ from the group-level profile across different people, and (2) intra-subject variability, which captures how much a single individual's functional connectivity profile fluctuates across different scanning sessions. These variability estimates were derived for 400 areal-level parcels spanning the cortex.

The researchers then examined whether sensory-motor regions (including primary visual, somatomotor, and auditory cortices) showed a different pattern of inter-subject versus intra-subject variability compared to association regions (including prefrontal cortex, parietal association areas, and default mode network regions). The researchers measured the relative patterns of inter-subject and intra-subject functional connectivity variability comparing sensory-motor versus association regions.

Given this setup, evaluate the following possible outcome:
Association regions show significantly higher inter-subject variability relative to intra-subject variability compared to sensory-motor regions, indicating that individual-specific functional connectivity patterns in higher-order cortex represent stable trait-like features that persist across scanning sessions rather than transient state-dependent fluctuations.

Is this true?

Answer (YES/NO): YES